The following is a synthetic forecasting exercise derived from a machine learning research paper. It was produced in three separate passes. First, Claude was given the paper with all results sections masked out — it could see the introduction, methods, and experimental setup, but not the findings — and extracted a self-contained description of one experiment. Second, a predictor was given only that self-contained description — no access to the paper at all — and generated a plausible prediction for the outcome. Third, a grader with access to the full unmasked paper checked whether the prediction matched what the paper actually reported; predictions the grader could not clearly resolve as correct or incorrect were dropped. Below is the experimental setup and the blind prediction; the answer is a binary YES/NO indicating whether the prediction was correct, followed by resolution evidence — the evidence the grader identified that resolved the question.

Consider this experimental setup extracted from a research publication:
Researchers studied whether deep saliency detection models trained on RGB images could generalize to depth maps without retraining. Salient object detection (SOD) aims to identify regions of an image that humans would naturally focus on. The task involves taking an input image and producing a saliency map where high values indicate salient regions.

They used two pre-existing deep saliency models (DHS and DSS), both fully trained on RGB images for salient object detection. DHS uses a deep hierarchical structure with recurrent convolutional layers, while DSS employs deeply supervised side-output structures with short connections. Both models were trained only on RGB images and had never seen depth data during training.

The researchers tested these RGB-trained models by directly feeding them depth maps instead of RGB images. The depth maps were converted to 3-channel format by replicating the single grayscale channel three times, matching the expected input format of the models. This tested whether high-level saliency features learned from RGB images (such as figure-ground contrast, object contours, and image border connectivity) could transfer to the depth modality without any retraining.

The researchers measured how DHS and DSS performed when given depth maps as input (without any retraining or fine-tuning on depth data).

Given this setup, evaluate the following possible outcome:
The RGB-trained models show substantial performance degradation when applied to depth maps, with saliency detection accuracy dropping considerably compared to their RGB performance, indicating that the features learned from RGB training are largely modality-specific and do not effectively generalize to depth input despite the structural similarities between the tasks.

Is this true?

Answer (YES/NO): NO